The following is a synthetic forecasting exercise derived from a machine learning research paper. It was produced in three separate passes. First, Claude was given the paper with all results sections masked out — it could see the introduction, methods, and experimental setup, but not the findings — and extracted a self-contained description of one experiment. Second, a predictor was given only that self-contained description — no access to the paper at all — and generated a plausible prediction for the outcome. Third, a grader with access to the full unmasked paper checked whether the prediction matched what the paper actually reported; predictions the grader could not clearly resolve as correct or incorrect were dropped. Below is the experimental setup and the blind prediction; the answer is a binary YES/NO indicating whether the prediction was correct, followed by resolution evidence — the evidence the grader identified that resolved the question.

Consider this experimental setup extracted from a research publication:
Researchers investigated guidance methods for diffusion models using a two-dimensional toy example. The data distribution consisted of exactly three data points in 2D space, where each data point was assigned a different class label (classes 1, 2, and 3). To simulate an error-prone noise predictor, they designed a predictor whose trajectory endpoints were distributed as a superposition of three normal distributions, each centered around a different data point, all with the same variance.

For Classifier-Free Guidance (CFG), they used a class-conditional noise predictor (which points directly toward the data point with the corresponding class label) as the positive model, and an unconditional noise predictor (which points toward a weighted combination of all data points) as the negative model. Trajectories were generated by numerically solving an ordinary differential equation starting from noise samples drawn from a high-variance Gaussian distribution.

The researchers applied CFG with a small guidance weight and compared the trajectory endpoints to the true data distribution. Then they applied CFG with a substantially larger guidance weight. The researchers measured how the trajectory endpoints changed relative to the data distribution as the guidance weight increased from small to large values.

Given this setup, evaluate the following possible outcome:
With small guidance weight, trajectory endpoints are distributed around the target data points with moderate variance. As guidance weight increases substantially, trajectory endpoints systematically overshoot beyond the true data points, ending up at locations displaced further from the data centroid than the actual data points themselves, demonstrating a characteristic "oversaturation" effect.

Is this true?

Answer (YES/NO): YES